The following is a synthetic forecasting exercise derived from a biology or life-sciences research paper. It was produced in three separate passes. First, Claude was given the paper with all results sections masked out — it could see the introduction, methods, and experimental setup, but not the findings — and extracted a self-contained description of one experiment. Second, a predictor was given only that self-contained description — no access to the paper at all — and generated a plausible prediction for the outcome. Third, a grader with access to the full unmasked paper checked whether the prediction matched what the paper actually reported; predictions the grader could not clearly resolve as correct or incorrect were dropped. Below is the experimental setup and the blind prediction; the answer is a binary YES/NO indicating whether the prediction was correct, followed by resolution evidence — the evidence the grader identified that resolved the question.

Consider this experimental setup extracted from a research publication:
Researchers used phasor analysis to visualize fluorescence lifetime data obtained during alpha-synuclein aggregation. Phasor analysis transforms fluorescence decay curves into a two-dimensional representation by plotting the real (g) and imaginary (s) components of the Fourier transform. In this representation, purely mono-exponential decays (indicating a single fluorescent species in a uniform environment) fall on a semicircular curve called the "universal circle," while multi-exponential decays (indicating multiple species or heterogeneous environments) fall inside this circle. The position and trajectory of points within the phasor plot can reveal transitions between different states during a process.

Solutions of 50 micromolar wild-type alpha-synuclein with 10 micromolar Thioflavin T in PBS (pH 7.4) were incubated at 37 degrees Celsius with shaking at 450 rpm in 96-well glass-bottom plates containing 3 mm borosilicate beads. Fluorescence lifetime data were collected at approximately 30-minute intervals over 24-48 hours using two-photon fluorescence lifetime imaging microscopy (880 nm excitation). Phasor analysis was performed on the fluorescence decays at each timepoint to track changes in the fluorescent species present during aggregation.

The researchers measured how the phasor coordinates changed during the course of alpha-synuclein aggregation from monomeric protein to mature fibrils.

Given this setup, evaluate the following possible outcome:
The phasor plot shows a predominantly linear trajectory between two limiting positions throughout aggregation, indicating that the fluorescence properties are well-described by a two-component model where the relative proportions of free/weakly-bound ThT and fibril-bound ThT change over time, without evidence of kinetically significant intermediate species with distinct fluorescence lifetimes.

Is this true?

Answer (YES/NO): NO